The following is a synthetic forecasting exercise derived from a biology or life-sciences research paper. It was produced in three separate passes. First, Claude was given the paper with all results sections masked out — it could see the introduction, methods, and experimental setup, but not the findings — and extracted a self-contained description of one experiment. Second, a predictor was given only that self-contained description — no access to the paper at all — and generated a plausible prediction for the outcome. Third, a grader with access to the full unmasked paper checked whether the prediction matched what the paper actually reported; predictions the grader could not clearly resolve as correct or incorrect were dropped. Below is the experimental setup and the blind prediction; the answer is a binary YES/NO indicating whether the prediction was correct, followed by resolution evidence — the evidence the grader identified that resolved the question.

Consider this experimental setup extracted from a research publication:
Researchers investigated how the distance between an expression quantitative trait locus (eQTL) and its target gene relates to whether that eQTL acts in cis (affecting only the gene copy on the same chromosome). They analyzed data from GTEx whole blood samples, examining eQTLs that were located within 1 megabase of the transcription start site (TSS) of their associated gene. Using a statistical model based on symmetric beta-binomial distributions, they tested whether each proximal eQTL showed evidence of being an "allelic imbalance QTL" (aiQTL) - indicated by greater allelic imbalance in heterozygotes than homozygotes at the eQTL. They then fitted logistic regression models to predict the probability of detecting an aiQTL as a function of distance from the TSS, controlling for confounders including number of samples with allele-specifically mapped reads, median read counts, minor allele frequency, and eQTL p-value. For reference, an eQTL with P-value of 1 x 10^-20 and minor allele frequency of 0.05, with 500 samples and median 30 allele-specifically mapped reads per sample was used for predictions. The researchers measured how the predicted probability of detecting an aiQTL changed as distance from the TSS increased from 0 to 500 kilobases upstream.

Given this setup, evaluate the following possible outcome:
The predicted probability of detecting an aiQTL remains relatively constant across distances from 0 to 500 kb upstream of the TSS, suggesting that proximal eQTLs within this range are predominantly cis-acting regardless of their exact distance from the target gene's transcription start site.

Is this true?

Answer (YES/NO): NO